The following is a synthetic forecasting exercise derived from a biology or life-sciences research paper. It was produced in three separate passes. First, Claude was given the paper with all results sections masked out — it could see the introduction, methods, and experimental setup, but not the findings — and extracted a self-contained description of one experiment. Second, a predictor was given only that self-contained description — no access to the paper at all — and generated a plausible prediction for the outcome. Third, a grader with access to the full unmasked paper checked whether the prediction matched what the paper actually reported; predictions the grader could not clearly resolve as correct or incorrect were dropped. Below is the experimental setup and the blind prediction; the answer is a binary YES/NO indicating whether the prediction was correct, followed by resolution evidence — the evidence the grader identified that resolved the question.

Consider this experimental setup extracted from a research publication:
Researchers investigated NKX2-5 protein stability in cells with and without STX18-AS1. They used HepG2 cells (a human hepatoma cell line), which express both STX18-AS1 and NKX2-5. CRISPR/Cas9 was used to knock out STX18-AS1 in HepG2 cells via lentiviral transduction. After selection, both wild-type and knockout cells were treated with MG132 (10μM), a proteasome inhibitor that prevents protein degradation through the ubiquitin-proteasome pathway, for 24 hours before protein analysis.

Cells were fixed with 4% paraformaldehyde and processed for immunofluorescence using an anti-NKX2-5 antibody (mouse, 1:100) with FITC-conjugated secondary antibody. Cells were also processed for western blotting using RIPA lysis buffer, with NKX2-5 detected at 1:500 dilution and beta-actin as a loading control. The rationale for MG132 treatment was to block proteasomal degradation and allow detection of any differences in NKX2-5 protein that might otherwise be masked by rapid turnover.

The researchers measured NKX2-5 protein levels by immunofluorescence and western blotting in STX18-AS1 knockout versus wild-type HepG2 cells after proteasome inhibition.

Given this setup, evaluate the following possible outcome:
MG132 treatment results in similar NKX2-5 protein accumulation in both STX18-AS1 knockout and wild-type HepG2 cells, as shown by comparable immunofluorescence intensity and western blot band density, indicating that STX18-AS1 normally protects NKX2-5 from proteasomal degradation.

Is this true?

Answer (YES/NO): NO